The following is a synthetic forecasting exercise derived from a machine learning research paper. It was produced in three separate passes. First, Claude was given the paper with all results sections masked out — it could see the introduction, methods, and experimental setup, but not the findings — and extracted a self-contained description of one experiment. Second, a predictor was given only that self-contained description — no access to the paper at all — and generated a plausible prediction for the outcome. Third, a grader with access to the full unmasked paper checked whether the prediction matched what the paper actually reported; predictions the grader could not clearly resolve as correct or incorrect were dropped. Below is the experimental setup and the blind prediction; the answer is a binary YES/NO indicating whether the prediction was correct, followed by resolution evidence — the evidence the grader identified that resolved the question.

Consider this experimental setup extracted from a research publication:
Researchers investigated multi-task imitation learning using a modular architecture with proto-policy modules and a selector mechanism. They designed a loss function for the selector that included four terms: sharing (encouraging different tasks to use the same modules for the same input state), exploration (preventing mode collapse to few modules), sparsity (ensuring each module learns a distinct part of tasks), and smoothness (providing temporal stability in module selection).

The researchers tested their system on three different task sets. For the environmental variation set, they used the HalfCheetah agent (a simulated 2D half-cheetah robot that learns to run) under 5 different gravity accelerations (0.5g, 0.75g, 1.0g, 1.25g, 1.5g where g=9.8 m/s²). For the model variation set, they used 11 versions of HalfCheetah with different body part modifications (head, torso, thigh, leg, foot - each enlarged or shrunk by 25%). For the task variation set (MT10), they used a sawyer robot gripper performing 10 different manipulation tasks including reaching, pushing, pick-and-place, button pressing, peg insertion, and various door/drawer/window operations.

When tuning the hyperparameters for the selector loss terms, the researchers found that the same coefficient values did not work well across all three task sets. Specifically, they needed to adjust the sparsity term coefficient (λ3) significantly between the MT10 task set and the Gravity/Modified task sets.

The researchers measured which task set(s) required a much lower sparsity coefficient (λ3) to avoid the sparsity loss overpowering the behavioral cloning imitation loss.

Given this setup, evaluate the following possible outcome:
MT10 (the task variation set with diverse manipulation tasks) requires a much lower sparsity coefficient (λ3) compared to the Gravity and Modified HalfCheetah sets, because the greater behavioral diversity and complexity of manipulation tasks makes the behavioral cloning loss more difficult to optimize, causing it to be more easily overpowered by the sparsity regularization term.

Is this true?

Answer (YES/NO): NO